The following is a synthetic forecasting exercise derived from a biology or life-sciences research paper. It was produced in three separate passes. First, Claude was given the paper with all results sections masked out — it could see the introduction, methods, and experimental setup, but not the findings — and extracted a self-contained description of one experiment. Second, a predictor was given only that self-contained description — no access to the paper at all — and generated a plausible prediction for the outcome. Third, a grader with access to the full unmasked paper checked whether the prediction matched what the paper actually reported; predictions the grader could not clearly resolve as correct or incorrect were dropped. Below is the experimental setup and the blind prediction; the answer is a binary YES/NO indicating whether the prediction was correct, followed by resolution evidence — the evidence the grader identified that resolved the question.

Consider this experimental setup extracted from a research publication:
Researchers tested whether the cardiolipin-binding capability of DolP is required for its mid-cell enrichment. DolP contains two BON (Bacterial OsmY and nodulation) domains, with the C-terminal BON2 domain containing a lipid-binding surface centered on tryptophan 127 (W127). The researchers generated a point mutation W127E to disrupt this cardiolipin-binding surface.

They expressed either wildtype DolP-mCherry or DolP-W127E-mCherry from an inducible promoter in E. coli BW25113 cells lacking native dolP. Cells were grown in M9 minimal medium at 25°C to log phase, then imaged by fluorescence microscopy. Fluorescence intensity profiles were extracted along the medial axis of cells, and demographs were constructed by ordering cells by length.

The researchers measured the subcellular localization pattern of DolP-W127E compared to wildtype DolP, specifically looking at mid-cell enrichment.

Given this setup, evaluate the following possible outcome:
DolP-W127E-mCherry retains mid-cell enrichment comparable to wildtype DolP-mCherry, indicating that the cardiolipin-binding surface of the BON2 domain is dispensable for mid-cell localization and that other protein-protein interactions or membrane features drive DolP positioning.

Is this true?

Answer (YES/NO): NO